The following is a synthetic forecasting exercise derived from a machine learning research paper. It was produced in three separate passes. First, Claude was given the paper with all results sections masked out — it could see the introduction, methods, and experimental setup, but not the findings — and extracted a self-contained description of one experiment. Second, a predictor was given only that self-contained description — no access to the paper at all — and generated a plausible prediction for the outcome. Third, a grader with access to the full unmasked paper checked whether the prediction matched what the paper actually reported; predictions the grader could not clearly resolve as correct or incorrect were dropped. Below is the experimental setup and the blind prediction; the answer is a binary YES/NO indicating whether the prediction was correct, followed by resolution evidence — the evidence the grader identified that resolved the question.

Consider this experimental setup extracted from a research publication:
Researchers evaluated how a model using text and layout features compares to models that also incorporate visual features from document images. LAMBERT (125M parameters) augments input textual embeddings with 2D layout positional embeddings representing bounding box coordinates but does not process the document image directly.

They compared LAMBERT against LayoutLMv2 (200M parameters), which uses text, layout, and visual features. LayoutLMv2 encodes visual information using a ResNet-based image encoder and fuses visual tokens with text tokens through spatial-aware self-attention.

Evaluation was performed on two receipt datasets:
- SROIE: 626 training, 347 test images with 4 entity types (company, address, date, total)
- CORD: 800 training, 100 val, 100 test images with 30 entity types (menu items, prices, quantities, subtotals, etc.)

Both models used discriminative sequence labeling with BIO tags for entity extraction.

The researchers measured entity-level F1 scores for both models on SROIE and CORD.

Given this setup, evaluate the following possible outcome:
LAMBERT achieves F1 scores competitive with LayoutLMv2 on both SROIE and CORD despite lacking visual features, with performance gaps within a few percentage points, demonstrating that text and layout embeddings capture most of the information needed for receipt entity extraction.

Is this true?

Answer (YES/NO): YES